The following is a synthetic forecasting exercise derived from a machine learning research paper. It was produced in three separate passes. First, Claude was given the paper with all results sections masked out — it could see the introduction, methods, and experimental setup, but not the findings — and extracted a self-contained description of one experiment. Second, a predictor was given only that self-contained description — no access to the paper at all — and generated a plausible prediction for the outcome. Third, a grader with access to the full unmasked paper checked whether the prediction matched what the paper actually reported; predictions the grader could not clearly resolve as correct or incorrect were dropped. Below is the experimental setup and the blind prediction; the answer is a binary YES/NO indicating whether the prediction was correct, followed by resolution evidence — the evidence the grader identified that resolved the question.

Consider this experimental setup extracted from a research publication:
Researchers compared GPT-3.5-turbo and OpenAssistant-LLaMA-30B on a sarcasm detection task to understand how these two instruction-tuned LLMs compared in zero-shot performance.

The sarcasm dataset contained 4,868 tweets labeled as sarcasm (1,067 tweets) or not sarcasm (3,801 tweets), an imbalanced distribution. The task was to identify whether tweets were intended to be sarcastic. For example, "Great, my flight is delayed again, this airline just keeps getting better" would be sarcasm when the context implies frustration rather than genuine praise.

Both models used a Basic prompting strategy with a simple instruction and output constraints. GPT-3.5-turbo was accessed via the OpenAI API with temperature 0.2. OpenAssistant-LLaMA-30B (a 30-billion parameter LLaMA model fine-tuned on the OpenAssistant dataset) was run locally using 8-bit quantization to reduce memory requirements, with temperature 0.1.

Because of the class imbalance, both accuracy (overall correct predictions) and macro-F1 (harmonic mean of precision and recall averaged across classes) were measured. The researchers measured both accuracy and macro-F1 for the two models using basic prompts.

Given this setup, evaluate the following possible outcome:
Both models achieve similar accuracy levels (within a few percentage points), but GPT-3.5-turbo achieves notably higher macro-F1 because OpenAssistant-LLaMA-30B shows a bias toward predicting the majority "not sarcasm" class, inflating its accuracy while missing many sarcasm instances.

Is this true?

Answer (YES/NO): NO